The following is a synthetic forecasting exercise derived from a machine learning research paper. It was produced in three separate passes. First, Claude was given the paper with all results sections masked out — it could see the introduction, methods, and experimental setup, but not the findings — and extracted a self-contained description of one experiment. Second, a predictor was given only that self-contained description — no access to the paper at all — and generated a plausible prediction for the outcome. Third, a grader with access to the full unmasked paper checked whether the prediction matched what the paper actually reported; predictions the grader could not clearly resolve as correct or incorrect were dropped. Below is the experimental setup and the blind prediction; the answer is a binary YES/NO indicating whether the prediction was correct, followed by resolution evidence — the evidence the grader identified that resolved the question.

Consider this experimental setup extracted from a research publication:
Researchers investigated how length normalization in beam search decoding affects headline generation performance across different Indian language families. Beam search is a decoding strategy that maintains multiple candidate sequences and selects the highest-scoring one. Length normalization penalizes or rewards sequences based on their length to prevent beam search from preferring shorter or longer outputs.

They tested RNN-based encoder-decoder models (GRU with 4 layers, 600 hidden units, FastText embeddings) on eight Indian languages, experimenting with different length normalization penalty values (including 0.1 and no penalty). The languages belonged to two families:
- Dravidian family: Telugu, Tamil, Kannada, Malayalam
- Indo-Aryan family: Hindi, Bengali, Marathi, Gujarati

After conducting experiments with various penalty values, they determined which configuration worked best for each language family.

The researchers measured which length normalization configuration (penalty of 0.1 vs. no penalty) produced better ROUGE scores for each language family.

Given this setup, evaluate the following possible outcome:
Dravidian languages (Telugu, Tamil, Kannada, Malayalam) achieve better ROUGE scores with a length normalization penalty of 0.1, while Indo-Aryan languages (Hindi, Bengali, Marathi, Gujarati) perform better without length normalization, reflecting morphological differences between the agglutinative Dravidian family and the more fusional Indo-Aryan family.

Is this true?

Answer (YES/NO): YES